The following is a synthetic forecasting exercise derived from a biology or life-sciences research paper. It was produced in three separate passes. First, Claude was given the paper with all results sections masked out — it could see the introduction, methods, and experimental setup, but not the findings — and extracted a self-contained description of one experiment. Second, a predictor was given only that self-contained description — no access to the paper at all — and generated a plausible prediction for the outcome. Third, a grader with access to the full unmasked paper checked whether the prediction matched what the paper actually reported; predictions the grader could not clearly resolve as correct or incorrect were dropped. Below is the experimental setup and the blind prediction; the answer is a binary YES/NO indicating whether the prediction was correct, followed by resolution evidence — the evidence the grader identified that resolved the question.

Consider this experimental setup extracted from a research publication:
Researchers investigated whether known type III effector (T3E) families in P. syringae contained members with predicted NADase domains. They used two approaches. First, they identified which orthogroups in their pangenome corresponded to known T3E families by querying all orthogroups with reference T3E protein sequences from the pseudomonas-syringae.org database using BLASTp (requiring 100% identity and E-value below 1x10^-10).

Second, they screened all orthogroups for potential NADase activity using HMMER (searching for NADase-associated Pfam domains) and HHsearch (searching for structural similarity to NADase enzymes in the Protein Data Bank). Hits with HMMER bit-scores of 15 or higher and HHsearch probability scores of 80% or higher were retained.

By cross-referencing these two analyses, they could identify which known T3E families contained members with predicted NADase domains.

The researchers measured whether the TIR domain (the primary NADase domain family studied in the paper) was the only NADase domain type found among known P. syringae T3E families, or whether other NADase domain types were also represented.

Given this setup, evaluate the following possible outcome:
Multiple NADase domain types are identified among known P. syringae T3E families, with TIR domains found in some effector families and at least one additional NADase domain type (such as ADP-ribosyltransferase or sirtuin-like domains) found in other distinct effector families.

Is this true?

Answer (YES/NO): YES